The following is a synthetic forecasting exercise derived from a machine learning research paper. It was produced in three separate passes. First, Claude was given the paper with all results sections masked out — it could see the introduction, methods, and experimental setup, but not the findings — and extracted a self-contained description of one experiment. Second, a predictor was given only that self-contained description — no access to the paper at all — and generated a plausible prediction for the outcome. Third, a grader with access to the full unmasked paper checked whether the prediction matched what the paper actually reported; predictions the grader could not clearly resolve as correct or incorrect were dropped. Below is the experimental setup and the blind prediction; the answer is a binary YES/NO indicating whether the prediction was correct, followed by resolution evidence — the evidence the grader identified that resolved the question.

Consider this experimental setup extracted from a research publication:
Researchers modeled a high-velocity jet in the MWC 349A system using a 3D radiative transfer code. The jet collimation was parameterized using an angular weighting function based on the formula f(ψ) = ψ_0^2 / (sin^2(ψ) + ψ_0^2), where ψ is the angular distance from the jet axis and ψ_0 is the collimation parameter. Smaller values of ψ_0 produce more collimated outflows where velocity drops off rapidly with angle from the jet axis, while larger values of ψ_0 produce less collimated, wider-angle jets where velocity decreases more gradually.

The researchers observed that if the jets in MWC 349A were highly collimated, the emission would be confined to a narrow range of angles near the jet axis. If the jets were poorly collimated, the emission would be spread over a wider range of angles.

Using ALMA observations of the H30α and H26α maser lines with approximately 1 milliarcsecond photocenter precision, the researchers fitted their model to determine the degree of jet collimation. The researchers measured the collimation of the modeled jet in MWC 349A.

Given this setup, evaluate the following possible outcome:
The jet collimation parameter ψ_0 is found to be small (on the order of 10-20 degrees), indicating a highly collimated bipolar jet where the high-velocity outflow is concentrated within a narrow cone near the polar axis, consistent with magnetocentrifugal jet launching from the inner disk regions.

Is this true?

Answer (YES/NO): NO